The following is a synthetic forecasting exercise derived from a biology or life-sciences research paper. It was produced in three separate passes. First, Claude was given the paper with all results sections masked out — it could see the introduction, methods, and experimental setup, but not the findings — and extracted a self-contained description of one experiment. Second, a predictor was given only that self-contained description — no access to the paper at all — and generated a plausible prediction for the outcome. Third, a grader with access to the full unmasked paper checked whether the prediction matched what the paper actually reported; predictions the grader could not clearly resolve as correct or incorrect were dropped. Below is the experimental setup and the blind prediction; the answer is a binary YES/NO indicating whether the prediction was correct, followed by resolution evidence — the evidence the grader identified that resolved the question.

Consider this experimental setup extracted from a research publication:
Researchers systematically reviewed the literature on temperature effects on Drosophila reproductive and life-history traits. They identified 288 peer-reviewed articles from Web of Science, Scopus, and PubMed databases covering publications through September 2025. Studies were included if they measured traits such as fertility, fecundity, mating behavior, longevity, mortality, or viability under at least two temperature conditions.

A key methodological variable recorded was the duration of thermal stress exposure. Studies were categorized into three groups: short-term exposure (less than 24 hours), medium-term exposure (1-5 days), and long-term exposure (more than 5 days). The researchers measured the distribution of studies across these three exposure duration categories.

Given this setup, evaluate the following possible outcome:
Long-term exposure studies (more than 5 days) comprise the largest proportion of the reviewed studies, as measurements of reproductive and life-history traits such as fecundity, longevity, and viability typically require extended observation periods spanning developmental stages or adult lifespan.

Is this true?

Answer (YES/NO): YES